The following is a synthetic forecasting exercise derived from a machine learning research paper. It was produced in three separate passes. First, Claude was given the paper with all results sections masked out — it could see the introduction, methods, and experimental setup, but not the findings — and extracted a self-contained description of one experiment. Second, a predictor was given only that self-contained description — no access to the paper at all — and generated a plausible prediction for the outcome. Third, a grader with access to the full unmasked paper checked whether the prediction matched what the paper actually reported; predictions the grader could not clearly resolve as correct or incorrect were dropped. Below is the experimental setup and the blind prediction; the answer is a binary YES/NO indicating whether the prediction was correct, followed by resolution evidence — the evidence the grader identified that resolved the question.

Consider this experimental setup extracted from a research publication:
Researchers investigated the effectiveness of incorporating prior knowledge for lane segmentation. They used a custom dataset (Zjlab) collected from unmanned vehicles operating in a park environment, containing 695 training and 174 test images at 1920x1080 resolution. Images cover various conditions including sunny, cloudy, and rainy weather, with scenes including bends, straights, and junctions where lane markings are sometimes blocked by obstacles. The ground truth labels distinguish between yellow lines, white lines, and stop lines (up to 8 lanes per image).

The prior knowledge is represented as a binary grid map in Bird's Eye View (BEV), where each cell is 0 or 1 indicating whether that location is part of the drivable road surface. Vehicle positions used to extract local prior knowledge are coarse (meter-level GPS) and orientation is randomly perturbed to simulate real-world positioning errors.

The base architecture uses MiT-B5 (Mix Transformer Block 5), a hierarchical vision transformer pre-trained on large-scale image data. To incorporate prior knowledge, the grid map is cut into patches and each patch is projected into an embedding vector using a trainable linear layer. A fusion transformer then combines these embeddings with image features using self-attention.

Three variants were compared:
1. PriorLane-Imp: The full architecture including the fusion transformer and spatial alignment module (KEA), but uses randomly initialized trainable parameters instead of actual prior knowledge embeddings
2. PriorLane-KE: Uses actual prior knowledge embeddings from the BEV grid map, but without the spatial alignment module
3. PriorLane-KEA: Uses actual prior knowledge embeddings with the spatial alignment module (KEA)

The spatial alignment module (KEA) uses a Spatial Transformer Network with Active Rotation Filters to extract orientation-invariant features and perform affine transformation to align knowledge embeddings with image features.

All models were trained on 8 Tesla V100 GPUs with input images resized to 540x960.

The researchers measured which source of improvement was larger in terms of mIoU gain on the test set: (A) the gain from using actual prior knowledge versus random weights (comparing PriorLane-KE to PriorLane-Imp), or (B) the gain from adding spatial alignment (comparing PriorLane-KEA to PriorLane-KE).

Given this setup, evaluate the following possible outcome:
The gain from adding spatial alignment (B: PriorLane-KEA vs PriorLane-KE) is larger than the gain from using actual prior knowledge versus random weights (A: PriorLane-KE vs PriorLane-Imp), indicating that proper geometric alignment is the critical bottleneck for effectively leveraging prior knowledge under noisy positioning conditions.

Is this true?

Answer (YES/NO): NO